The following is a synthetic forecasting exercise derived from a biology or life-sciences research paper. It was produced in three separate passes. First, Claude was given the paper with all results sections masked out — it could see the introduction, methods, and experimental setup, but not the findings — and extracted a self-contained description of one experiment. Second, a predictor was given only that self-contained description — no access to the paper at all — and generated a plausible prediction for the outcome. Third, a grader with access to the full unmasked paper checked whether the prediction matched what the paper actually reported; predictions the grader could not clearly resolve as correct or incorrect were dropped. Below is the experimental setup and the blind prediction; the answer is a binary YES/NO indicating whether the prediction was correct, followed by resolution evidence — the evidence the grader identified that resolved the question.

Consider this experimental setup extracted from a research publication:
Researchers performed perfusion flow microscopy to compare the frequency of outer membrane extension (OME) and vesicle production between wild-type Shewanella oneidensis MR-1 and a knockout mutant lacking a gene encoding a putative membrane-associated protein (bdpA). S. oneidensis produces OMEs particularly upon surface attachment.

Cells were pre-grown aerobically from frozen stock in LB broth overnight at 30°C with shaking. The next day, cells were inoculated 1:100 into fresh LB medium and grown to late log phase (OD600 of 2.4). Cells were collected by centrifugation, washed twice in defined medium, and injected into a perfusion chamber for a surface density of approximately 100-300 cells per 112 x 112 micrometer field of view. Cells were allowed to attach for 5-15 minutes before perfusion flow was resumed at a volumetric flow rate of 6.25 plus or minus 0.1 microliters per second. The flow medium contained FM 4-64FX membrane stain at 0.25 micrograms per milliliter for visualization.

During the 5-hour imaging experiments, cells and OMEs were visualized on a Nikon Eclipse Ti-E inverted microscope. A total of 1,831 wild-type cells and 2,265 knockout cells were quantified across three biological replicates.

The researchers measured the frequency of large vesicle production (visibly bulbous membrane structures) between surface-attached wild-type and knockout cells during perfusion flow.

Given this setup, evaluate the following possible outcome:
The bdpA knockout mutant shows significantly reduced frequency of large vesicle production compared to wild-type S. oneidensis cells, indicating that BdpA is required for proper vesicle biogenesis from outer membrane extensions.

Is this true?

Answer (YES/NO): NO